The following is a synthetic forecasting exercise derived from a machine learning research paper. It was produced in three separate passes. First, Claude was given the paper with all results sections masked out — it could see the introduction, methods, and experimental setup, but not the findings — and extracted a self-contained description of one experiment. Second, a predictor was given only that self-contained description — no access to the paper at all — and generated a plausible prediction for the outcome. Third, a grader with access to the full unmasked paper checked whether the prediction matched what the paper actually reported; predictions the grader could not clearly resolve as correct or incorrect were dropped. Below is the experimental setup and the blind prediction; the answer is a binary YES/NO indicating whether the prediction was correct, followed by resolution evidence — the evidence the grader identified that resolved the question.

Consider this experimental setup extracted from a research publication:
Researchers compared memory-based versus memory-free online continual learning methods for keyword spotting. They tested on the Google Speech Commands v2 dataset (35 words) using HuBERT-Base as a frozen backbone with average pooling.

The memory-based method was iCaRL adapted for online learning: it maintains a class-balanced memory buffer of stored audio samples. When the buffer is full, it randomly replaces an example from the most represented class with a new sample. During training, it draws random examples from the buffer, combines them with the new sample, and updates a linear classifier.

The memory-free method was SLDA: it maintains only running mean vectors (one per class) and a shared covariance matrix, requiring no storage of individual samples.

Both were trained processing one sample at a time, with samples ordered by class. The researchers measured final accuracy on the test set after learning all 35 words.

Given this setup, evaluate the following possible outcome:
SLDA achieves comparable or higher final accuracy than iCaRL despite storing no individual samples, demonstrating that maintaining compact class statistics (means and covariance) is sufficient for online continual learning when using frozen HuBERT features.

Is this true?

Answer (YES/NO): YES